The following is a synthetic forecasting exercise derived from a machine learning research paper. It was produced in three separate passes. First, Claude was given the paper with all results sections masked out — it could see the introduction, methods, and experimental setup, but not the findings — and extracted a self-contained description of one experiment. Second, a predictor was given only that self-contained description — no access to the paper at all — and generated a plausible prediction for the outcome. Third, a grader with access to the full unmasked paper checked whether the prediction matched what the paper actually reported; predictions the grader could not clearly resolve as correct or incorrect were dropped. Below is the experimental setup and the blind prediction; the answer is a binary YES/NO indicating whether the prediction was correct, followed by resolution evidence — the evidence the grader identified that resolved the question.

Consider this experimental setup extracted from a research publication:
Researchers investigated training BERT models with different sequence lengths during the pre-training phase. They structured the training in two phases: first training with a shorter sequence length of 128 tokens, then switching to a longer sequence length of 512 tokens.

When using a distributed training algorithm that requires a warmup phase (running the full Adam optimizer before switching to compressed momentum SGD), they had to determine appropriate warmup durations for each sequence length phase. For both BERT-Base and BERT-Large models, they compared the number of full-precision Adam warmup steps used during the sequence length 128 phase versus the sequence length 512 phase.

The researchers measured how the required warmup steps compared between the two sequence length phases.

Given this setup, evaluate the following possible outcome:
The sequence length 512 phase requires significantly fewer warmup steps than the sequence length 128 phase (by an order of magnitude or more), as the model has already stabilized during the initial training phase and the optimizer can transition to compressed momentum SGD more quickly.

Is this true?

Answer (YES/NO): YES